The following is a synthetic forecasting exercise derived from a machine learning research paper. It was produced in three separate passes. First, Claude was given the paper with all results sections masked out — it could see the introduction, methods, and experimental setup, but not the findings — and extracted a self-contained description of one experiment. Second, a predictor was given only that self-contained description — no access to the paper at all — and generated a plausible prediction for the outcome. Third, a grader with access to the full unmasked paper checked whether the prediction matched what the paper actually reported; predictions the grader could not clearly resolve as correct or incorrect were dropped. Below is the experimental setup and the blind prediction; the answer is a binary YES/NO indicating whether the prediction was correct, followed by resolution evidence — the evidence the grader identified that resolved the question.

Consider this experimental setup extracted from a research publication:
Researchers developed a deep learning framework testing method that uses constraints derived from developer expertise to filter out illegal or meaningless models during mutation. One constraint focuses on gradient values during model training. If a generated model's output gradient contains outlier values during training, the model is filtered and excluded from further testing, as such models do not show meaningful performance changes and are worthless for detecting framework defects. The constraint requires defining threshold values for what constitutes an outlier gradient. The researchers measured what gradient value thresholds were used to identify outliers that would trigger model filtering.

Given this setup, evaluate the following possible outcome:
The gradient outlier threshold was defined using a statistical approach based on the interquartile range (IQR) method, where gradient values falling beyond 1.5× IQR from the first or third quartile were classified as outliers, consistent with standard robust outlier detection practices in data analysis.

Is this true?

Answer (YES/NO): NO